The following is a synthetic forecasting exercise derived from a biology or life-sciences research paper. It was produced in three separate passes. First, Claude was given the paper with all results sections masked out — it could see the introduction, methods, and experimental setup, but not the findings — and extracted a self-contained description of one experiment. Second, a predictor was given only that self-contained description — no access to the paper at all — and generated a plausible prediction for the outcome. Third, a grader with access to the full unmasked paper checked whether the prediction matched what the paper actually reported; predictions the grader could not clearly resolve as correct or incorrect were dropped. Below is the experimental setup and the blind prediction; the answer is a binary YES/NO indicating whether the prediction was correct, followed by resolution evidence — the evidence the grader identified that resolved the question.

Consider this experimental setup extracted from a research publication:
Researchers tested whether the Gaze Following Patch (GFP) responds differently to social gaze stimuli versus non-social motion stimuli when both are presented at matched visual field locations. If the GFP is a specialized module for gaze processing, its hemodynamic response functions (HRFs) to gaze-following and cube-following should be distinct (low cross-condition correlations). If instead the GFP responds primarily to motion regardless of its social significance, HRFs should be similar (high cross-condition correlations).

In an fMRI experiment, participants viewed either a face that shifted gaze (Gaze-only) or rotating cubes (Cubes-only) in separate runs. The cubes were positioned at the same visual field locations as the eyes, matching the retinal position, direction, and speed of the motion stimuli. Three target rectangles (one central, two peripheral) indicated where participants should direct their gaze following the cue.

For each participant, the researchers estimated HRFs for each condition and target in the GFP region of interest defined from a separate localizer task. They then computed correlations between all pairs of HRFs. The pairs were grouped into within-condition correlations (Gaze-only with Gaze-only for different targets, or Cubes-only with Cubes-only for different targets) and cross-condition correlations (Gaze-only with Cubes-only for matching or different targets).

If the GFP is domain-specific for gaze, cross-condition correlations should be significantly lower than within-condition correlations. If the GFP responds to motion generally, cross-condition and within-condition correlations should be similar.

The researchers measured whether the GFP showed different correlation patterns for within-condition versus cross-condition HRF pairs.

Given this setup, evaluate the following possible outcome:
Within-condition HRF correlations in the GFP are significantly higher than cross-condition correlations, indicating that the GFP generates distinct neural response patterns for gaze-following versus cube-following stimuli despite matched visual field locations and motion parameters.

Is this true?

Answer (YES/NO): NO